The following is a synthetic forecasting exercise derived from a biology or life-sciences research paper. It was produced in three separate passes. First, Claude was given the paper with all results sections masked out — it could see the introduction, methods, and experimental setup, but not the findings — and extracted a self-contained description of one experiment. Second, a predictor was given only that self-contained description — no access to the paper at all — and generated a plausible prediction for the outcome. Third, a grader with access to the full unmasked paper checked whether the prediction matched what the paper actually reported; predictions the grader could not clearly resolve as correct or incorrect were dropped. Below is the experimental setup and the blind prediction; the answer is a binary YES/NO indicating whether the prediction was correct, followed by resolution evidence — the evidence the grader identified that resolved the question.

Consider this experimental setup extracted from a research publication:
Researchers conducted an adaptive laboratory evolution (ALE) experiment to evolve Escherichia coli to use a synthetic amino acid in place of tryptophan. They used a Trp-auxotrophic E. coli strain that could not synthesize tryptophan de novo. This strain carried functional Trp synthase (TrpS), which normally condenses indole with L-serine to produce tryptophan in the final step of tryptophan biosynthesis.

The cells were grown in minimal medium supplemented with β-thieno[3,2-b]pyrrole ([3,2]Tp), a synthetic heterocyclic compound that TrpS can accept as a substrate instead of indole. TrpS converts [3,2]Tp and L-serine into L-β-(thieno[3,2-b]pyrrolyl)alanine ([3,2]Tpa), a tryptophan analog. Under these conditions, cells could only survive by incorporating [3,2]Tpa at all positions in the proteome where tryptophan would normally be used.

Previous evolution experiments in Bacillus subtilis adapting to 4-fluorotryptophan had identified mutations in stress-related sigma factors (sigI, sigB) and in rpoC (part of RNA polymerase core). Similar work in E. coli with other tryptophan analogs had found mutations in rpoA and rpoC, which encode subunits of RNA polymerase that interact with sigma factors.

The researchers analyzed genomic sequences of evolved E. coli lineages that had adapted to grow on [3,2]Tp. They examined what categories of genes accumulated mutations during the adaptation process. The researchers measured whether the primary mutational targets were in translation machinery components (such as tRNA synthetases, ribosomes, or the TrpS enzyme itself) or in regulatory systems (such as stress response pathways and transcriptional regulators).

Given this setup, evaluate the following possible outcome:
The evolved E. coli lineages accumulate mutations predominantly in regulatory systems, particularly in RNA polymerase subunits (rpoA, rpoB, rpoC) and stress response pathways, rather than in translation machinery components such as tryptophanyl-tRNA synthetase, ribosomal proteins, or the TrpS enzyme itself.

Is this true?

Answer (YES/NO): NO